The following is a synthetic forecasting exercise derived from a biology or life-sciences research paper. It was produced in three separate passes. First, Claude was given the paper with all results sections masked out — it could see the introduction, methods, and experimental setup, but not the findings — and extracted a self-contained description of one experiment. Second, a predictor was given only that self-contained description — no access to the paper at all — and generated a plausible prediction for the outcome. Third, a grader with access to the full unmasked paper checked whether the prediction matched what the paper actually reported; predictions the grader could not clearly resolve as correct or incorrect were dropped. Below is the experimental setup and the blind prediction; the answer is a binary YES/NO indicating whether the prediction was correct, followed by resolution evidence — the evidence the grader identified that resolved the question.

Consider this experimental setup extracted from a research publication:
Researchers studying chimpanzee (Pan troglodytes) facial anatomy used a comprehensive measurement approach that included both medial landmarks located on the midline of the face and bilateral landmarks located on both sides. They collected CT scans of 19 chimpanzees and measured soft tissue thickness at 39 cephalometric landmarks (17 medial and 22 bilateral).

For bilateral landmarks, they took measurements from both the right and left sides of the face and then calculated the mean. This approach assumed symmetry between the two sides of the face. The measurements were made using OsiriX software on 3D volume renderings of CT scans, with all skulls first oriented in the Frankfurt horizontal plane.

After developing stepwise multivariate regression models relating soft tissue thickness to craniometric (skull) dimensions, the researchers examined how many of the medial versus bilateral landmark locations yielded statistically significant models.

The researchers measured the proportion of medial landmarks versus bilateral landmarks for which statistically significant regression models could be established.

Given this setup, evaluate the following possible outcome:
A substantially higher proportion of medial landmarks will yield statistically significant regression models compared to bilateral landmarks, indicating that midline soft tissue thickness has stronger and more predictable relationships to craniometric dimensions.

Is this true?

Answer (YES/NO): NO